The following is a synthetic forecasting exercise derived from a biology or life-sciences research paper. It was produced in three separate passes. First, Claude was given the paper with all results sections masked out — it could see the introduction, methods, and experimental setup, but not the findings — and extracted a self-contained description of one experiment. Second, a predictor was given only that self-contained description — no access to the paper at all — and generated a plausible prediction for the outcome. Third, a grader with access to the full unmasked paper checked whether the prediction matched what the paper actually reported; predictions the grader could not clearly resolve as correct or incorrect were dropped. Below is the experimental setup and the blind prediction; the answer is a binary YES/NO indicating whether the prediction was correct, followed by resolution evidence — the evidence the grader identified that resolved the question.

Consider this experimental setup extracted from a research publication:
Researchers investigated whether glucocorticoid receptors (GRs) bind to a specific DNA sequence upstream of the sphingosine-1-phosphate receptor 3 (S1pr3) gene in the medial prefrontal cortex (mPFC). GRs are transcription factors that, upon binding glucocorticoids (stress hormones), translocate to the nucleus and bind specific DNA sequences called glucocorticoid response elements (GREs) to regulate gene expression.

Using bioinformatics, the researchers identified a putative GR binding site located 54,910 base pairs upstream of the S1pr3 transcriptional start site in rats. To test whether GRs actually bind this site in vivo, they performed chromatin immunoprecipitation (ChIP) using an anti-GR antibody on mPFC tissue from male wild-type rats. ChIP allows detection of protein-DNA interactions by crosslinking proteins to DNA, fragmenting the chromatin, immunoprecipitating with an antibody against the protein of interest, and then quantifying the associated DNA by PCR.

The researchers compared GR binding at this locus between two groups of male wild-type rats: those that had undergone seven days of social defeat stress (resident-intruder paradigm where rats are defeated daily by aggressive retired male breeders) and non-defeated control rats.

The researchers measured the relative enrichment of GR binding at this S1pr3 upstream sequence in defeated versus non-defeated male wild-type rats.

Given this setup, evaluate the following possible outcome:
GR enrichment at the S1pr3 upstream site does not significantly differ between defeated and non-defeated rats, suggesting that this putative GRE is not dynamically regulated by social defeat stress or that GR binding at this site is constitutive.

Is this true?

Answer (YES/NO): NO